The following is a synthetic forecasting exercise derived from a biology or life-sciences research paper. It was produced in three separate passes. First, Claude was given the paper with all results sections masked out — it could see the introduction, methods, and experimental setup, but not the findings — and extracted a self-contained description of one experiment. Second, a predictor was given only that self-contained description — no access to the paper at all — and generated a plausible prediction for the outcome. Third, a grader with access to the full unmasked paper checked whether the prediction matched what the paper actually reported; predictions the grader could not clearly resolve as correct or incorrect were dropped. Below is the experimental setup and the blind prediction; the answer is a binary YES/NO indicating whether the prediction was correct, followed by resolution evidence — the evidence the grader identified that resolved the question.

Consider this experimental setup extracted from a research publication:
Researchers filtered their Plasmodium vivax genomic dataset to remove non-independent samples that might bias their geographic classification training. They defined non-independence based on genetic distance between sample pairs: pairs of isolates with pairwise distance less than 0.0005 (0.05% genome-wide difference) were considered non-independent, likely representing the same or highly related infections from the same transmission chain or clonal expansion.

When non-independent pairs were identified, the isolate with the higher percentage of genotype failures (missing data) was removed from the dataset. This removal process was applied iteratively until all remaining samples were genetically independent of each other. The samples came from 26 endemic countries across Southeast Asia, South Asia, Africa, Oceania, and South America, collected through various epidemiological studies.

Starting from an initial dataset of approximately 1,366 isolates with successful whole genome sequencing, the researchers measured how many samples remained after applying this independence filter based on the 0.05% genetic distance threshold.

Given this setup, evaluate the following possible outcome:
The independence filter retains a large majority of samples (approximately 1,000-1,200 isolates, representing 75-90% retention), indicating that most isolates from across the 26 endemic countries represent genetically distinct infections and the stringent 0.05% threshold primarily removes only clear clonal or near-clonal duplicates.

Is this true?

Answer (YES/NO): NO